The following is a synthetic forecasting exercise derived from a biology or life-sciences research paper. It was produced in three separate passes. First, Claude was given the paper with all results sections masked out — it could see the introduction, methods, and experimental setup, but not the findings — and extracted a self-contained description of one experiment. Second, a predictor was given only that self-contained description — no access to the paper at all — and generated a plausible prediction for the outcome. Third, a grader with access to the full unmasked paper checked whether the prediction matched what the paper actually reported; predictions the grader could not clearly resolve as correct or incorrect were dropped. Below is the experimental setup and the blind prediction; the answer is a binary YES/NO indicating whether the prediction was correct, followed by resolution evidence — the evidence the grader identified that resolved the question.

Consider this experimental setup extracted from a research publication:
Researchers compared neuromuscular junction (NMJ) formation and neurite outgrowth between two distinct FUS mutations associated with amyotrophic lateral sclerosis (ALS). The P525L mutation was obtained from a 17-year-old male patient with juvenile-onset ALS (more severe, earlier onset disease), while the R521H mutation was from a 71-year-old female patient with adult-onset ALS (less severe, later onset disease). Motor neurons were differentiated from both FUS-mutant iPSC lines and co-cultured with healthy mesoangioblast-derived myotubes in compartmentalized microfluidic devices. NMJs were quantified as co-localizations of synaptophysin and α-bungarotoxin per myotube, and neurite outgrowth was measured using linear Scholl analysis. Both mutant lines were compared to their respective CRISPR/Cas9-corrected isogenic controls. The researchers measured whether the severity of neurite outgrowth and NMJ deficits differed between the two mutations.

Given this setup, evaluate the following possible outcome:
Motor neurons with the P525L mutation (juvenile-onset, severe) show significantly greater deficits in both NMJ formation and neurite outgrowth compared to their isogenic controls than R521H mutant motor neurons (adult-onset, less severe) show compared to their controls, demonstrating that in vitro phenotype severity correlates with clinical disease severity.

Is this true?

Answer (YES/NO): YES